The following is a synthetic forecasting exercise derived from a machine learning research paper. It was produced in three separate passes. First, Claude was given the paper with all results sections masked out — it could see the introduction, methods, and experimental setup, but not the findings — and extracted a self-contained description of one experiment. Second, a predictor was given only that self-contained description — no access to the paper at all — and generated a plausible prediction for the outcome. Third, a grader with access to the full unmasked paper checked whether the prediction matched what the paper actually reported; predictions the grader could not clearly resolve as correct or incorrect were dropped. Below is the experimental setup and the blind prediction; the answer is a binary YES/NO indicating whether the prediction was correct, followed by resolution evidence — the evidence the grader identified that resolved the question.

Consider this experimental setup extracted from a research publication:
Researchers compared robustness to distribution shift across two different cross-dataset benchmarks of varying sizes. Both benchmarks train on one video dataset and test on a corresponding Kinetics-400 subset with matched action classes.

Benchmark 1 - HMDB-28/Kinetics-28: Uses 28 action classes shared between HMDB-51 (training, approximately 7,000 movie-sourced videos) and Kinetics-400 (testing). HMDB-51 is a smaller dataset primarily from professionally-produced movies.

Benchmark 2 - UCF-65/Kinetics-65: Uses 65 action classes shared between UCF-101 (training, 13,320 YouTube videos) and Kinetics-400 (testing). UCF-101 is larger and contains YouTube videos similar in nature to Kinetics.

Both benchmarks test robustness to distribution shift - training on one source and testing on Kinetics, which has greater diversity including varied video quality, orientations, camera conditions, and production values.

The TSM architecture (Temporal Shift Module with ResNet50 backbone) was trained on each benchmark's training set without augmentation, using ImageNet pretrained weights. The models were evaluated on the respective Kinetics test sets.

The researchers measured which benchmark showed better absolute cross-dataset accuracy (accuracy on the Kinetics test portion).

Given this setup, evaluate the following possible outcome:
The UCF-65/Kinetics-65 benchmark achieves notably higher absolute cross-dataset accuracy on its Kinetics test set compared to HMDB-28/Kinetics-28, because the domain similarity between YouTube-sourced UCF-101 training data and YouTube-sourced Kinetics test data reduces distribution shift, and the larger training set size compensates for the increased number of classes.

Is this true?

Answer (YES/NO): YES